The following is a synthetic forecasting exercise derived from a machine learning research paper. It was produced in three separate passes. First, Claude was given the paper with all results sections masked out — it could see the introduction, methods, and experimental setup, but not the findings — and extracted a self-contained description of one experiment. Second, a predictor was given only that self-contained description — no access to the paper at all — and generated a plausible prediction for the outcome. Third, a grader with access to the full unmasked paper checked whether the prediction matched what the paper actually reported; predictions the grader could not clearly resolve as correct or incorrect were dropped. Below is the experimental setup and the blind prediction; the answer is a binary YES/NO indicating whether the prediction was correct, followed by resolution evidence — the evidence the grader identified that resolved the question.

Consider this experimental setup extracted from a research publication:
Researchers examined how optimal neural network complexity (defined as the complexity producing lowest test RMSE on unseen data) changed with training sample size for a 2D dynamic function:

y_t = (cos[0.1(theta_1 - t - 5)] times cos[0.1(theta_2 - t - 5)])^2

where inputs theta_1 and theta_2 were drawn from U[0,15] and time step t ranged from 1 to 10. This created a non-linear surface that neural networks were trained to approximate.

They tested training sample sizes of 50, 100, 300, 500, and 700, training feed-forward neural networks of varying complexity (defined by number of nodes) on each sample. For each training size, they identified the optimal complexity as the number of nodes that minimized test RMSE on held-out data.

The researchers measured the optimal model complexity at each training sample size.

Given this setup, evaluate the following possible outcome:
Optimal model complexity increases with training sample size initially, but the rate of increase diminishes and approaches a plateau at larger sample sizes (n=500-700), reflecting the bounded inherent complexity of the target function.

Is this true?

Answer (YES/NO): NO